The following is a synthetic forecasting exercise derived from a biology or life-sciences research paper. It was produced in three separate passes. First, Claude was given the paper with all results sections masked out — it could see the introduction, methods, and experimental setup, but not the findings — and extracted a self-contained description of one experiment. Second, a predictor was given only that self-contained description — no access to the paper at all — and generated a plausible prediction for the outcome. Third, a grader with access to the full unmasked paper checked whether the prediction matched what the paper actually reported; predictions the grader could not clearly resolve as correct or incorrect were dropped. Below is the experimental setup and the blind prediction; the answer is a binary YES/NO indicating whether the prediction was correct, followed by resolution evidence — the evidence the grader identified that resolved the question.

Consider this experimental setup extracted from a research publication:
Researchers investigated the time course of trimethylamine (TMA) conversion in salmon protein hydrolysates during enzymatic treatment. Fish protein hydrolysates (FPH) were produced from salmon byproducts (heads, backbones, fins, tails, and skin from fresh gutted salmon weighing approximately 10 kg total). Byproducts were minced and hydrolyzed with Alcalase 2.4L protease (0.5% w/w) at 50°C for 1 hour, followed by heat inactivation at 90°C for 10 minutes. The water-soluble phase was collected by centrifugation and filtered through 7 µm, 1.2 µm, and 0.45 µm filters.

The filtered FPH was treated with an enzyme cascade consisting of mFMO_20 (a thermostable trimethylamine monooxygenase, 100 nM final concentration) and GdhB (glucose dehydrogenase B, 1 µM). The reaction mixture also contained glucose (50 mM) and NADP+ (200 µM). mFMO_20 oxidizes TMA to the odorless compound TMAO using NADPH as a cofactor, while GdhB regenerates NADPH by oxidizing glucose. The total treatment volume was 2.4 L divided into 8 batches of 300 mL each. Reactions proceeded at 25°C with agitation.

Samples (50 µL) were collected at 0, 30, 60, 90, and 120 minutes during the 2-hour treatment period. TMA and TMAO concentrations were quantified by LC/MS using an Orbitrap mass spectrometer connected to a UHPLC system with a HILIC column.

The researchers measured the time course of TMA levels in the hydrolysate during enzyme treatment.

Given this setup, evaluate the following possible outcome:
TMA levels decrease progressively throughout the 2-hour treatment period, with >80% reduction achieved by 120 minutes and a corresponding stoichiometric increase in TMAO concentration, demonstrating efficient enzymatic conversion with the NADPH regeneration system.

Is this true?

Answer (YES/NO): NO